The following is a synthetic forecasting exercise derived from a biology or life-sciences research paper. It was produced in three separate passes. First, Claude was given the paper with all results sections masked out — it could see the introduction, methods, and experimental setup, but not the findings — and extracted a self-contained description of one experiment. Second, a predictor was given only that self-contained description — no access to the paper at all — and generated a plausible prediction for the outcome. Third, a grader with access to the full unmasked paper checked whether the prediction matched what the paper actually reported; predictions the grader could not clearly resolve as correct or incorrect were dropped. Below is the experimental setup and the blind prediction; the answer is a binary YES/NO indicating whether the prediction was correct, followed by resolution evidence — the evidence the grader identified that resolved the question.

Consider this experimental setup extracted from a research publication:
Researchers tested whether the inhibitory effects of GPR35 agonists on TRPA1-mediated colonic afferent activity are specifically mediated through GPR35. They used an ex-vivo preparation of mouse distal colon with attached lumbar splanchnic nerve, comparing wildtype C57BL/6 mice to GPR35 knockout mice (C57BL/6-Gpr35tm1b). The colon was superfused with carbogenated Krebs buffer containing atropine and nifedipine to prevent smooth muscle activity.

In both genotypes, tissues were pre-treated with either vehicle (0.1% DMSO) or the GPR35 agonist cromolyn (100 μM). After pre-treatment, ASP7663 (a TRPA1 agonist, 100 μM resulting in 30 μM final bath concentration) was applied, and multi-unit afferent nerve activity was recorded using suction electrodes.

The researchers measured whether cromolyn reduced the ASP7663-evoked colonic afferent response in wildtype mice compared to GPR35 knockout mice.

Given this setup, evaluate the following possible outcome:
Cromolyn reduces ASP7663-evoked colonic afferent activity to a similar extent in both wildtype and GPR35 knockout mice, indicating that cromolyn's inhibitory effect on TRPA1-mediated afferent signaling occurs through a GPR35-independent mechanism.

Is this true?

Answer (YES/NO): NO